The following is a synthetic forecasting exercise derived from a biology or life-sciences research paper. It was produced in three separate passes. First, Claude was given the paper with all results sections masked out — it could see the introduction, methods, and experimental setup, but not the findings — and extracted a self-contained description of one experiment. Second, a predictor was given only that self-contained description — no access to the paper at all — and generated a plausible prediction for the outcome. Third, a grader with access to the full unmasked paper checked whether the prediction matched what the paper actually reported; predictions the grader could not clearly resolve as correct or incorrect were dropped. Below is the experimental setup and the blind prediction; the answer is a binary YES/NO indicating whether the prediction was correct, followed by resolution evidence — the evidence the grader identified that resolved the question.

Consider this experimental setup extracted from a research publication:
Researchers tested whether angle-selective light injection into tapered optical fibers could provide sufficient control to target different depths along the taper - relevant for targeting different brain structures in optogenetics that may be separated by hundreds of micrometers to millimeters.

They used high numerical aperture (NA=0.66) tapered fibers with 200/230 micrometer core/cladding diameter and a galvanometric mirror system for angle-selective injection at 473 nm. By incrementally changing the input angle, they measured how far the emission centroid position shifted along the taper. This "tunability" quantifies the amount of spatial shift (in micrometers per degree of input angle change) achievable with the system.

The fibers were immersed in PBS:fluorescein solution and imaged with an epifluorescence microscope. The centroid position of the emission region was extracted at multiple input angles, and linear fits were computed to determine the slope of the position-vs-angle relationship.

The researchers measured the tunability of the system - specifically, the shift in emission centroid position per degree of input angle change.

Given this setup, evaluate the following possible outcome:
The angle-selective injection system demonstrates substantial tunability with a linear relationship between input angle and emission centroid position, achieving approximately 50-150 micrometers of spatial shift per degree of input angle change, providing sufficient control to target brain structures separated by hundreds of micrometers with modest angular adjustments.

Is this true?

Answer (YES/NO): YES